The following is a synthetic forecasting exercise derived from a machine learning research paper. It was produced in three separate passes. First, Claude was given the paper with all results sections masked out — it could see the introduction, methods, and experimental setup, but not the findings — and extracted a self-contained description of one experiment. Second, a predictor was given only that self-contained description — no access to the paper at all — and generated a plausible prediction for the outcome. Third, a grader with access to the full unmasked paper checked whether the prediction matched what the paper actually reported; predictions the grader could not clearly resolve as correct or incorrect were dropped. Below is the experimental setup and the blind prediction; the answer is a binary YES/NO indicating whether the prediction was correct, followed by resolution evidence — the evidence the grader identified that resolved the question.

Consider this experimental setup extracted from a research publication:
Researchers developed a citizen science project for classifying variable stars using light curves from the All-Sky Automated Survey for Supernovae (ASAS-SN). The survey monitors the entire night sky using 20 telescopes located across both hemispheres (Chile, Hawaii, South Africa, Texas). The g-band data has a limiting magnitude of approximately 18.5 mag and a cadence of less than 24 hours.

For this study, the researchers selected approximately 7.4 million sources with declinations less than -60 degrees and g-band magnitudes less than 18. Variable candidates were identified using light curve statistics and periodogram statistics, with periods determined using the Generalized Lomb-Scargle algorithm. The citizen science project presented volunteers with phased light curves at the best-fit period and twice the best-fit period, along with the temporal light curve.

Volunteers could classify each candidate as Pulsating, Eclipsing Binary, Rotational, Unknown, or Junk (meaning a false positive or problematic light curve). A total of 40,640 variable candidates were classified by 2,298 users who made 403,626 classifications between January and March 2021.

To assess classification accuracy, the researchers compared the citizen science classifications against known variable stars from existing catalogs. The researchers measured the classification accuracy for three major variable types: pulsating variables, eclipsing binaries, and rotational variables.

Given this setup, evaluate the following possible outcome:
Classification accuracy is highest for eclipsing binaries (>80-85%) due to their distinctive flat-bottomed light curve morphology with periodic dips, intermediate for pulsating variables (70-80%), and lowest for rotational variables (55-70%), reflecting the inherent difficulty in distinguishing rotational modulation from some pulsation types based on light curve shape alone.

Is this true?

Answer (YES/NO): NO